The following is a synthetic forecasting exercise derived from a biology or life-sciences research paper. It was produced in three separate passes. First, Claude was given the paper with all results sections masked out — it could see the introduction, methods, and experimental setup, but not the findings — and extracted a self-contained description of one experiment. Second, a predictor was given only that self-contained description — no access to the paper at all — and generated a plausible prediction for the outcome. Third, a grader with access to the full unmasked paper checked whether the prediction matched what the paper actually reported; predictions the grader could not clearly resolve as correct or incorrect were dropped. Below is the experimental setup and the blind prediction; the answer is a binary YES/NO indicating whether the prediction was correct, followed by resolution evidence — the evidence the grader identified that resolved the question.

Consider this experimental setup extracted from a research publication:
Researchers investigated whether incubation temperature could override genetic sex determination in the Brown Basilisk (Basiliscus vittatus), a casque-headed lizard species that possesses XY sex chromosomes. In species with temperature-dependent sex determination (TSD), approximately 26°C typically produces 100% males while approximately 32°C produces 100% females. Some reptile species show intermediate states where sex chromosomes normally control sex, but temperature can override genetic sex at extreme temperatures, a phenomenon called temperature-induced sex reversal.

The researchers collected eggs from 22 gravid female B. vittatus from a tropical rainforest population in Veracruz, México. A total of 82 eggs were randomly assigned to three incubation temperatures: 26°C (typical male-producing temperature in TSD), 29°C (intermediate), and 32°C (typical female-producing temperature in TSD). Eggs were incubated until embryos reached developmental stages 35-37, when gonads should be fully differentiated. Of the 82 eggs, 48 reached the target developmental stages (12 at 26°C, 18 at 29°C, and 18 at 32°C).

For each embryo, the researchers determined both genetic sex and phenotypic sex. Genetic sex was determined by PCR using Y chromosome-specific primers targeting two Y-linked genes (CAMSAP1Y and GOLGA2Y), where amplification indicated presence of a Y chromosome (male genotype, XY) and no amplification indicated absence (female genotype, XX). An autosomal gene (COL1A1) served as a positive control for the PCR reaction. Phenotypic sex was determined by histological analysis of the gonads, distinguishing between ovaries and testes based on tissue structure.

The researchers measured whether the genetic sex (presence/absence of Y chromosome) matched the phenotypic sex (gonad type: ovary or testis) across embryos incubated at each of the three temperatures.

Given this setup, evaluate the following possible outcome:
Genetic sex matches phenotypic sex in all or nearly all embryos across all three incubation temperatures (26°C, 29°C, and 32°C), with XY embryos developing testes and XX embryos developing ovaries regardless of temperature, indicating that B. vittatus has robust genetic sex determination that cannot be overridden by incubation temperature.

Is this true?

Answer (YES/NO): YES